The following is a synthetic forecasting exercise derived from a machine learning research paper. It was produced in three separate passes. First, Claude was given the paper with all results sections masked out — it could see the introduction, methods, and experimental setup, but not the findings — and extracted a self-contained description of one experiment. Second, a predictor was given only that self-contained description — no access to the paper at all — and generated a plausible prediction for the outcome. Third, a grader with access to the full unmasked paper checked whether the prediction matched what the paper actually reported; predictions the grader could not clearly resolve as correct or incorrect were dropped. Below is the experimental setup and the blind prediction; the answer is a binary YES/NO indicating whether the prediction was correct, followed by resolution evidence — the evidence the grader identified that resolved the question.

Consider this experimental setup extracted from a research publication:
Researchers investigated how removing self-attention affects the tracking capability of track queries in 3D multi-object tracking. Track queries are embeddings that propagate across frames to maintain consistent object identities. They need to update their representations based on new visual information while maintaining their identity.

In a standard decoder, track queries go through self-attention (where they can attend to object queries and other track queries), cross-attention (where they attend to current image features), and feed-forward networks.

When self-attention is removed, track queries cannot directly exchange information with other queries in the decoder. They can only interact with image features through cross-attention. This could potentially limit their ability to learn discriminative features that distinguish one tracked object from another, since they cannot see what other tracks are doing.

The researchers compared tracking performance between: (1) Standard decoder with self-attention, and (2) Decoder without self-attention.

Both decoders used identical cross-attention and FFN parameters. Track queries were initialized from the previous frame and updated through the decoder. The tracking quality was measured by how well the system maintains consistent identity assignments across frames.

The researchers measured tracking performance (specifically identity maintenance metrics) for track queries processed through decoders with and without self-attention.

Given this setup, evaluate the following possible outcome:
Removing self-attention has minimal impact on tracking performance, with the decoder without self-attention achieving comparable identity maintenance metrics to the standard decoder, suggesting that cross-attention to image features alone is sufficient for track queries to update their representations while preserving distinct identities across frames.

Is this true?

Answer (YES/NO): YES